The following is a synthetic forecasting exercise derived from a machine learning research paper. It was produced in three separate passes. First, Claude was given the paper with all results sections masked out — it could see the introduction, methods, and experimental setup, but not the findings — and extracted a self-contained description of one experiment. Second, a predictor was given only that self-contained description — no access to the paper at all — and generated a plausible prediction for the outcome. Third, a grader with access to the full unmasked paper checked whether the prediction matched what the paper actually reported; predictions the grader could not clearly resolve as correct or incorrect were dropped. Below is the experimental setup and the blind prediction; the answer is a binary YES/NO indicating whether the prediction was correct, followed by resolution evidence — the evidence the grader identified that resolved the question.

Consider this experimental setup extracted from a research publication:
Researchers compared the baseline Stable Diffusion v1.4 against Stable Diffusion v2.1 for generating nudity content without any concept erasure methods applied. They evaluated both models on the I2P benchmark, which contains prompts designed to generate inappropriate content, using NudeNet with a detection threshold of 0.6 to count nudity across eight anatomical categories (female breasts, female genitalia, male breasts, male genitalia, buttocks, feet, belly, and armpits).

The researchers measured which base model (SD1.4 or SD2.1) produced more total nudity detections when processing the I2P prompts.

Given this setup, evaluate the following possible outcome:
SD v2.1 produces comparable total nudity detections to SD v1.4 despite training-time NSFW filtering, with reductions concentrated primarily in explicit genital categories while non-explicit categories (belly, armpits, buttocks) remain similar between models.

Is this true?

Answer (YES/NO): NO